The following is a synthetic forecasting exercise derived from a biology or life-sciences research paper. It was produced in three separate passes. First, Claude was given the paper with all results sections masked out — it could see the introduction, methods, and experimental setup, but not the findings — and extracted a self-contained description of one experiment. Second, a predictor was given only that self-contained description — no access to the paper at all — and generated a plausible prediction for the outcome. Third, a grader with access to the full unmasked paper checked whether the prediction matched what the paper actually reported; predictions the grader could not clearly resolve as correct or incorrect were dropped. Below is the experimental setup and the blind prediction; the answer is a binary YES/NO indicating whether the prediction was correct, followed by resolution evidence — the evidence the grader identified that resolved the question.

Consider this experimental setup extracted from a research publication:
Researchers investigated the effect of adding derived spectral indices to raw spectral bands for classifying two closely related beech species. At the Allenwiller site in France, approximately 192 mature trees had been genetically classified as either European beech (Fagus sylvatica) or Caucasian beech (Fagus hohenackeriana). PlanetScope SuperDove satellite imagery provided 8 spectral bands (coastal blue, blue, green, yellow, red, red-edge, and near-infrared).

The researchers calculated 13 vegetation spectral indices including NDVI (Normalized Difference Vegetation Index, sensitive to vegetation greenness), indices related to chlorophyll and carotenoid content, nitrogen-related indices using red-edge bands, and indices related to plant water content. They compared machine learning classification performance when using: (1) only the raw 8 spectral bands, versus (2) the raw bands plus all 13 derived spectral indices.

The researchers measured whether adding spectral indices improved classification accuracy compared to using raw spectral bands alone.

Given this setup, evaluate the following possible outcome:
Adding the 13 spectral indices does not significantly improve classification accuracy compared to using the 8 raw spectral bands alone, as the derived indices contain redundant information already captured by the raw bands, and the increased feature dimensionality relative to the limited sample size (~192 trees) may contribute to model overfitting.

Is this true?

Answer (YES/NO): NO